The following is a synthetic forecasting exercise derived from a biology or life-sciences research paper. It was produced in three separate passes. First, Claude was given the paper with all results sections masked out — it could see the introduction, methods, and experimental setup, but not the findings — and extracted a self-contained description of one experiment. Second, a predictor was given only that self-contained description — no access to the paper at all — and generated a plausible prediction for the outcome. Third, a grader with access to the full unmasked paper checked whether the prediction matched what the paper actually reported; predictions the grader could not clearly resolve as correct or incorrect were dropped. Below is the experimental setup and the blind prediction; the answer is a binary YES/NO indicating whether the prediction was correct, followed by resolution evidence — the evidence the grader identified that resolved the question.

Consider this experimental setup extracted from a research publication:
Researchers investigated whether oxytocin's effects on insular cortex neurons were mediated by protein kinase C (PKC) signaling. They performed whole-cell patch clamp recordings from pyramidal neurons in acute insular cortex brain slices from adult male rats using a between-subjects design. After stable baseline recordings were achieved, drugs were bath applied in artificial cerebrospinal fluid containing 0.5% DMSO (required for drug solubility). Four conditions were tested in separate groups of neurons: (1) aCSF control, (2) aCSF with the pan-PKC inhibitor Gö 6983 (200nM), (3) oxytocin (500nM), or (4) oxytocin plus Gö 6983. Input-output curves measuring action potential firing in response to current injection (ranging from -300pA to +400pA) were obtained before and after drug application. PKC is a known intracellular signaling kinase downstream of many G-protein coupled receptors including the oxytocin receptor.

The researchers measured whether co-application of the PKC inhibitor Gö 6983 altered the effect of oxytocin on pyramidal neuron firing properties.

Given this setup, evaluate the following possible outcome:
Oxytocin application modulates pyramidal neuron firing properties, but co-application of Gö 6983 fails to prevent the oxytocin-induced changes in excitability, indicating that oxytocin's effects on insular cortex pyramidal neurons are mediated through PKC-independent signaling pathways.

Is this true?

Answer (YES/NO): NO